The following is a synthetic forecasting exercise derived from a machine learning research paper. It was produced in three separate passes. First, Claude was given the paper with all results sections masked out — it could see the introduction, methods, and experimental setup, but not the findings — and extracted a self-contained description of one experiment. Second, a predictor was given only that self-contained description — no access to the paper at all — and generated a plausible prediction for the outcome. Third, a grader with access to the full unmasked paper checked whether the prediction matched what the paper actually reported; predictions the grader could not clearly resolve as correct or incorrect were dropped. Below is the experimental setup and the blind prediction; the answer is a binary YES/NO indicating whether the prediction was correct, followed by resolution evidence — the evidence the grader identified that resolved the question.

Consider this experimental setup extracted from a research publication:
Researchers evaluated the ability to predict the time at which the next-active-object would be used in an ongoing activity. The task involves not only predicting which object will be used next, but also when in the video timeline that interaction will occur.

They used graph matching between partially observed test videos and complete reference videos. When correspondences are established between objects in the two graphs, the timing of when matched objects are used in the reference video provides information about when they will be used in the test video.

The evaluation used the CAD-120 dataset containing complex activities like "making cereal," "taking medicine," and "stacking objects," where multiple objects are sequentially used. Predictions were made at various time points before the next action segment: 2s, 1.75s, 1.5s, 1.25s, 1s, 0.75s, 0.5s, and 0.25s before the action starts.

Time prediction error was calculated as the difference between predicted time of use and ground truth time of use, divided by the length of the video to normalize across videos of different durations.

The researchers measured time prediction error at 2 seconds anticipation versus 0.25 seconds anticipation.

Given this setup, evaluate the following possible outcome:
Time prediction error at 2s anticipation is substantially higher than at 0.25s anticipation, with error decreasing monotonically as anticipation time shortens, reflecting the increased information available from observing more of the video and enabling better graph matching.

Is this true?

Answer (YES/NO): YES